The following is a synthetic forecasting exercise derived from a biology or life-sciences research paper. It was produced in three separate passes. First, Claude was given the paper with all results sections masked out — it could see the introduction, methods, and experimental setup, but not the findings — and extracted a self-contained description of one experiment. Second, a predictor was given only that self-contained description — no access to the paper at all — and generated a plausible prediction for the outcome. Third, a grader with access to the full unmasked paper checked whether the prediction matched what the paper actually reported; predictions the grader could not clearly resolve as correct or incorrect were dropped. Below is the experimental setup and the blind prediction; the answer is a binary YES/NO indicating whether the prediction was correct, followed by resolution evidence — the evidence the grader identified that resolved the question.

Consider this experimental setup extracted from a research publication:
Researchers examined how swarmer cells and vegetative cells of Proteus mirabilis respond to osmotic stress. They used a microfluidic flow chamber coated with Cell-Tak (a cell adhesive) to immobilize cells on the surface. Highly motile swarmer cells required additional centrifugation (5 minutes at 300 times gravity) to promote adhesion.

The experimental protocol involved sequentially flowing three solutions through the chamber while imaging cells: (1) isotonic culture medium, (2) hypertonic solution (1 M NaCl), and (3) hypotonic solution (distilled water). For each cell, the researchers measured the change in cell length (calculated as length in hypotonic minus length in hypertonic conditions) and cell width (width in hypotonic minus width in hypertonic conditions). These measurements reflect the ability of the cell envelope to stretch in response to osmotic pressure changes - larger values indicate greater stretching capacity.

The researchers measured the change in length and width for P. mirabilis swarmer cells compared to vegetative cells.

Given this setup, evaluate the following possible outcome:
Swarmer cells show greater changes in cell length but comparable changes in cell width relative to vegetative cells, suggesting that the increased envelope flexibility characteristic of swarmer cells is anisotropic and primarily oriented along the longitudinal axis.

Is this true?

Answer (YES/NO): NO